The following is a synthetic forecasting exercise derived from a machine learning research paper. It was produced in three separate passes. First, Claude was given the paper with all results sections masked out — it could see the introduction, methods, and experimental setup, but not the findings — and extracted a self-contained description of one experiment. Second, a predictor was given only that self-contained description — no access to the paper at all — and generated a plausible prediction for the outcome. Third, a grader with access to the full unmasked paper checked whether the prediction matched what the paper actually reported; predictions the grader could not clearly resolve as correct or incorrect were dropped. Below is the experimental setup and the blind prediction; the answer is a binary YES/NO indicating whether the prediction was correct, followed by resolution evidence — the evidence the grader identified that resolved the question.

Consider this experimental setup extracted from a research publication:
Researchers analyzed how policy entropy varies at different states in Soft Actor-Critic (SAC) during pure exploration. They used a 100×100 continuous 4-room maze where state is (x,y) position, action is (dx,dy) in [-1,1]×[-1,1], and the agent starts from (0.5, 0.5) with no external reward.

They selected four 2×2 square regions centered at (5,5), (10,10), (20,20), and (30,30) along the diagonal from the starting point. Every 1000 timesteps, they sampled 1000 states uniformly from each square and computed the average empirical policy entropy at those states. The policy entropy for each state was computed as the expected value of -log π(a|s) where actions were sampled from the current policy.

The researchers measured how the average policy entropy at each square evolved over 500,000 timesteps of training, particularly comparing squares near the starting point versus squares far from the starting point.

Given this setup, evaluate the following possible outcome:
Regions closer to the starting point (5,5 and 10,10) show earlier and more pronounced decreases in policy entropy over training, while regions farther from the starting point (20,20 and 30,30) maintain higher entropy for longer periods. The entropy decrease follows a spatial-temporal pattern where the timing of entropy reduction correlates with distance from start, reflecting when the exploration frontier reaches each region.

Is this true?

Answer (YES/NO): NO